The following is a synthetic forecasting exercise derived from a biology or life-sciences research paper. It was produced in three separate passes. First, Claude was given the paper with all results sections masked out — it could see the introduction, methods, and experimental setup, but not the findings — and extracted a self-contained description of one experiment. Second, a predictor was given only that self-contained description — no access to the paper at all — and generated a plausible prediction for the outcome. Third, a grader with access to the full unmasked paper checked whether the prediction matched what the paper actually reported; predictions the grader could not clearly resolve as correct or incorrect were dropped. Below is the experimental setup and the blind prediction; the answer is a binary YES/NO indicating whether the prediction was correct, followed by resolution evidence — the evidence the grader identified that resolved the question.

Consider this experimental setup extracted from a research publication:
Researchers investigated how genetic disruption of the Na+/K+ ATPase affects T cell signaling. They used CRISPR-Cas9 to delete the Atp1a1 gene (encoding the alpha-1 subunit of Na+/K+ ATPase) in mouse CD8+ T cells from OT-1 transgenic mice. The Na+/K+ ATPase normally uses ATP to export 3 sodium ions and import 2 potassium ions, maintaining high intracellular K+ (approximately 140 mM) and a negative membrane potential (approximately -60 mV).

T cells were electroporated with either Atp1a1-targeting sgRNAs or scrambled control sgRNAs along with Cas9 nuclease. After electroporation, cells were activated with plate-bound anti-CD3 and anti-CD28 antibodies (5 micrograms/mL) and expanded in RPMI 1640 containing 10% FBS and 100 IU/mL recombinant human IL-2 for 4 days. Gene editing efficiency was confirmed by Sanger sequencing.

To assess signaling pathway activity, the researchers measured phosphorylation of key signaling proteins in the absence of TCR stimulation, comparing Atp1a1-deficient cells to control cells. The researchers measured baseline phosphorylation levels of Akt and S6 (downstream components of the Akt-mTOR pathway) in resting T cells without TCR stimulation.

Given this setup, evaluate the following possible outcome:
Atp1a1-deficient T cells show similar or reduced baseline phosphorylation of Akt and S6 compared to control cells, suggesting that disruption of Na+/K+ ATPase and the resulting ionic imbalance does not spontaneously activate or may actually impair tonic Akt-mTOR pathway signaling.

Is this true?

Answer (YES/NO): NO